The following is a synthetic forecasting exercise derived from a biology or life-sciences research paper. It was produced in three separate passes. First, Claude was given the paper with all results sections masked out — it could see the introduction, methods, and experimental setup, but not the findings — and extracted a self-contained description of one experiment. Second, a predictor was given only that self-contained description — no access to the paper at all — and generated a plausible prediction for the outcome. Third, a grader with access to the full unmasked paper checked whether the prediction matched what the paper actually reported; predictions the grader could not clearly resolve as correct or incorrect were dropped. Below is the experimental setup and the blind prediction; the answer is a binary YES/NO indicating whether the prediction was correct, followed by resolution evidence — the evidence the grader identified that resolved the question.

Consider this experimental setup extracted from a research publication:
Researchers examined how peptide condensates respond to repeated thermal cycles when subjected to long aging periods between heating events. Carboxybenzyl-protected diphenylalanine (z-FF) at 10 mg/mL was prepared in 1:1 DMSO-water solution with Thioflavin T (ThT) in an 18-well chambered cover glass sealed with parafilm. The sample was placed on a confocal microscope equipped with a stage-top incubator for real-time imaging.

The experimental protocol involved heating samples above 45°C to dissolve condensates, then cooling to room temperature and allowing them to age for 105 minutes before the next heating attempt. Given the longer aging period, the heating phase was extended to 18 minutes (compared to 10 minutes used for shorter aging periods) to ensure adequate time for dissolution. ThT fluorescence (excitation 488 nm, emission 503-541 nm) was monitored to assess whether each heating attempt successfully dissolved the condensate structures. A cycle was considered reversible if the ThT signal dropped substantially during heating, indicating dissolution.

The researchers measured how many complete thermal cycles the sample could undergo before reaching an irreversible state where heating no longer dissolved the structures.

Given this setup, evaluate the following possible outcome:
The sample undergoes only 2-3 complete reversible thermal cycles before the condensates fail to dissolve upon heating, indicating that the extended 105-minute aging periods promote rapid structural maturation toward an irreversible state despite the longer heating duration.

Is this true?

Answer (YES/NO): NO